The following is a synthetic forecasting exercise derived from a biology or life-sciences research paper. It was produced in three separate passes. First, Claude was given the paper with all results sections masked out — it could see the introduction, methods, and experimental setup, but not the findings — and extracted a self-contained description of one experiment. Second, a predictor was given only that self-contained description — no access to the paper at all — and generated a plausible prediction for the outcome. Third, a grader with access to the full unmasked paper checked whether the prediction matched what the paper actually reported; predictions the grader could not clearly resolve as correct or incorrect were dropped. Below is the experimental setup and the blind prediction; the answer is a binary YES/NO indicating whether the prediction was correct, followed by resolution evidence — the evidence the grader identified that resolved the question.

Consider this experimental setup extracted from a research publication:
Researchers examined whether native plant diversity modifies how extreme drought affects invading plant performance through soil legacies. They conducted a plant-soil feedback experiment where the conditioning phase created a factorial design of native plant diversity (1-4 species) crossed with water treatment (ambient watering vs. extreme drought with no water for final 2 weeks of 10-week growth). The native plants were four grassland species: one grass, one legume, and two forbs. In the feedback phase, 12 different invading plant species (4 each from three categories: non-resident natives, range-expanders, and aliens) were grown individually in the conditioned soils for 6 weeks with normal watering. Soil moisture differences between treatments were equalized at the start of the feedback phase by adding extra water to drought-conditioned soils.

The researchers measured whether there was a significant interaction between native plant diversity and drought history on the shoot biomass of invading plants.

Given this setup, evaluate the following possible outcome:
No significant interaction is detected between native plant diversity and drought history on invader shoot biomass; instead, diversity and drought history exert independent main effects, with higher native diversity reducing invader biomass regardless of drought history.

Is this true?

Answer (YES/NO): NO